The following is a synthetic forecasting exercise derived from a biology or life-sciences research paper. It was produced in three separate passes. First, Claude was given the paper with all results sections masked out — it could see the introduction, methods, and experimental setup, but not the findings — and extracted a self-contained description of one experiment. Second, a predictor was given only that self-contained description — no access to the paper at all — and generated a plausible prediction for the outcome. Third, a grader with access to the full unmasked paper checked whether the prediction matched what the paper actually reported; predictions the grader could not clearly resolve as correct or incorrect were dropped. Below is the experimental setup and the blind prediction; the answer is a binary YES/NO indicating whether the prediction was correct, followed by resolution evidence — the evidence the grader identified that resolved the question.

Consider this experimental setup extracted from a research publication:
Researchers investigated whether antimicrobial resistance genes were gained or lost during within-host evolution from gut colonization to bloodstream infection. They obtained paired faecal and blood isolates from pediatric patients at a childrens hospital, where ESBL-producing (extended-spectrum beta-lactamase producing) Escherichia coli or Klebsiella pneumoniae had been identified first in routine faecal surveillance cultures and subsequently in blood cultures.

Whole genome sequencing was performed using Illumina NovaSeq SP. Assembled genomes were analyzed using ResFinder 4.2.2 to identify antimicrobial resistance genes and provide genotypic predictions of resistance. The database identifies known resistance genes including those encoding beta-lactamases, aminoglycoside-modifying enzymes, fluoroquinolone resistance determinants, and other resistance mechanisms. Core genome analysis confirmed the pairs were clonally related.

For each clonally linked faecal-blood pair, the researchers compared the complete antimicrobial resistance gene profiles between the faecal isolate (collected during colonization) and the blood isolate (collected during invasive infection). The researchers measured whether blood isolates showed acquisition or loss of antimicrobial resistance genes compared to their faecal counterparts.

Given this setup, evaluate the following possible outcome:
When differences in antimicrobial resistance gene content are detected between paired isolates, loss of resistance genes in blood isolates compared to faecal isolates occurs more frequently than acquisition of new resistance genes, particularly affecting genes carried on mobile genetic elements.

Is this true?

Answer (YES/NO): NO